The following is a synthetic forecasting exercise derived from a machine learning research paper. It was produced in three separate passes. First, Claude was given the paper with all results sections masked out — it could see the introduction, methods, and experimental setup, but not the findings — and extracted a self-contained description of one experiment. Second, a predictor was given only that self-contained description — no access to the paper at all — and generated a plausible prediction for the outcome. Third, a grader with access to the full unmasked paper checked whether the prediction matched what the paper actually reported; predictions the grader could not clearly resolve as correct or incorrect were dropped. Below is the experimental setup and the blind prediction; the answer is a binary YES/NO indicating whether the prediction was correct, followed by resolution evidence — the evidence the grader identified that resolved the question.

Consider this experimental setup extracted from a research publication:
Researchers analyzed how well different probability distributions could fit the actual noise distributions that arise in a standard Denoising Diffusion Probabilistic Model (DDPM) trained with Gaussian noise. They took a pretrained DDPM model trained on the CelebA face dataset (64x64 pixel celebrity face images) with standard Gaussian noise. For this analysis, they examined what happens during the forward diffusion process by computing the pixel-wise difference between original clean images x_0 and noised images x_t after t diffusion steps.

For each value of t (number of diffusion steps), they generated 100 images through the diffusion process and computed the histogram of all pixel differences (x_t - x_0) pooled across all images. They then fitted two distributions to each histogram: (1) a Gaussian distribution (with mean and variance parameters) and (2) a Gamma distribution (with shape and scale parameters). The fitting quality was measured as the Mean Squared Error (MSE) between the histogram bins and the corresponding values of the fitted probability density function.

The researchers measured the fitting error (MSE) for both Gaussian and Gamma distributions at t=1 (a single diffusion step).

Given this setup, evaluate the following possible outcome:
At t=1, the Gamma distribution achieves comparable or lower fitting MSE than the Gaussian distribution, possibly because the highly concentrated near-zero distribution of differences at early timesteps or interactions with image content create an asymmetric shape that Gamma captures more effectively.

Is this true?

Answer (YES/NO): YES